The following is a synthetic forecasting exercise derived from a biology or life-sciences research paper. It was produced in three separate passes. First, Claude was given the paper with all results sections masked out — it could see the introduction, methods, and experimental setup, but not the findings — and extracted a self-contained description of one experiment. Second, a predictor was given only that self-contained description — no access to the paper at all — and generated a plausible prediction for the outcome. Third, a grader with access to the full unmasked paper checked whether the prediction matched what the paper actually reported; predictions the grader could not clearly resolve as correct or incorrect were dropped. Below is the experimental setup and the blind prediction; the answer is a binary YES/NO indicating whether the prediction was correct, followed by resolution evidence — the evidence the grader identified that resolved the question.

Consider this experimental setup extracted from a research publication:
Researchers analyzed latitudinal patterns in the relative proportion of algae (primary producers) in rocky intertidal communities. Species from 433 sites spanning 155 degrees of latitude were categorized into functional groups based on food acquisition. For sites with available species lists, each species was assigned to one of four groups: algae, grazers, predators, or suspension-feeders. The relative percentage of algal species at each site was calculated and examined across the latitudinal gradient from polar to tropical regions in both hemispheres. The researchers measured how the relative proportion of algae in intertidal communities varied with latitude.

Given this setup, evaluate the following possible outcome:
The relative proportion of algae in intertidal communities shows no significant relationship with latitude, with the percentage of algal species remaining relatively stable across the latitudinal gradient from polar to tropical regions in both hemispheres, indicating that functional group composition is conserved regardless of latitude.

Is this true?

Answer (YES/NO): NO